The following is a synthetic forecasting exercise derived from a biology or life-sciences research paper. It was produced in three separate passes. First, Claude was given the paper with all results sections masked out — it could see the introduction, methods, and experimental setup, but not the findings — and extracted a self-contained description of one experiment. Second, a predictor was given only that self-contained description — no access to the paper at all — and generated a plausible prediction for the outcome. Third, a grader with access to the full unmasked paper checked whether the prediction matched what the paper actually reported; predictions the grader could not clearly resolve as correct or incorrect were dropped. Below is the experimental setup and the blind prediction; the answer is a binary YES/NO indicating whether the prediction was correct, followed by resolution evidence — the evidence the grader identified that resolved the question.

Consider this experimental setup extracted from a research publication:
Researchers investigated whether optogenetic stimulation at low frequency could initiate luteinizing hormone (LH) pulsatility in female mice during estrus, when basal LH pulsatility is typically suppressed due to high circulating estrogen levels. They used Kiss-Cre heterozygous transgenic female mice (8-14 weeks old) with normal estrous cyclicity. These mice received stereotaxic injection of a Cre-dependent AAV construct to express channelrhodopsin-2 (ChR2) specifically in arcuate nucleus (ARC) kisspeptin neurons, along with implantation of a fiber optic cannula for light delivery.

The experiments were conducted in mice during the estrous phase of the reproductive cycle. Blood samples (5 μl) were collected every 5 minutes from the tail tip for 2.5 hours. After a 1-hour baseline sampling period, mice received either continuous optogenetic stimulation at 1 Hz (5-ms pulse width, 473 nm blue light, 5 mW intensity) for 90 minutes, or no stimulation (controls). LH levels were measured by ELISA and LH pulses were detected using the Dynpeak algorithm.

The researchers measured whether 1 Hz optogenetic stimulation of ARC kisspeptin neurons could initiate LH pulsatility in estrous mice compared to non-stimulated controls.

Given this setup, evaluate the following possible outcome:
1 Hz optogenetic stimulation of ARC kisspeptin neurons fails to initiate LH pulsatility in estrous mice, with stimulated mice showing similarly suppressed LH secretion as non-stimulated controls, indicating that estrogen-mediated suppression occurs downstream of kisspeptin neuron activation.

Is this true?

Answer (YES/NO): NO